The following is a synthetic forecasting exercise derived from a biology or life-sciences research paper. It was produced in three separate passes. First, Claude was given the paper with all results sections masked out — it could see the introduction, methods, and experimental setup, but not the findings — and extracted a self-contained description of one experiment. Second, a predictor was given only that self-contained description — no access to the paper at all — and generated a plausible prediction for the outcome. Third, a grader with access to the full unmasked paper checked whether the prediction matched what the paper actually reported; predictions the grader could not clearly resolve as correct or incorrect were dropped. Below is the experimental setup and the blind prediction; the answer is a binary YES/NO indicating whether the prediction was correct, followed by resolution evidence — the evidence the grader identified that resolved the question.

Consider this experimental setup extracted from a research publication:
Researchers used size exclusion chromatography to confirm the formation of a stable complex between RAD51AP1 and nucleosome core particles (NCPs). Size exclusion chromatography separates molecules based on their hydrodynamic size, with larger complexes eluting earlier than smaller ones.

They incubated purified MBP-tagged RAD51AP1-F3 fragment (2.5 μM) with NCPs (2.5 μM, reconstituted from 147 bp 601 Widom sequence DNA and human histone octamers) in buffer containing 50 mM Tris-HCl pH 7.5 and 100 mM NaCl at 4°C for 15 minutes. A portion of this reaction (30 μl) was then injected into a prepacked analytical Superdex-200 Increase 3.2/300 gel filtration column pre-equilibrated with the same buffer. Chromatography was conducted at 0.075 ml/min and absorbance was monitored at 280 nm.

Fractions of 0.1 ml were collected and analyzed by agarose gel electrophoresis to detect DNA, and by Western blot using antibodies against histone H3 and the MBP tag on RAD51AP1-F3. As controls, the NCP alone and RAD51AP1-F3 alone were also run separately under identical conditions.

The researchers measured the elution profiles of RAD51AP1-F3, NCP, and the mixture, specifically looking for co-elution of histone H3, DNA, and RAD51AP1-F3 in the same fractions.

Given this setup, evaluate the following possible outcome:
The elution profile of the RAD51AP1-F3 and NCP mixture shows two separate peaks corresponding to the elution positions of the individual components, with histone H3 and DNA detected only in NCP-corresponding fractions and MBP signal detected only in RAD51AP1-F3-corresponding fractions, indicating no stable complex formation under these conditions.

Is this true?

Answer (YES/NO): NO